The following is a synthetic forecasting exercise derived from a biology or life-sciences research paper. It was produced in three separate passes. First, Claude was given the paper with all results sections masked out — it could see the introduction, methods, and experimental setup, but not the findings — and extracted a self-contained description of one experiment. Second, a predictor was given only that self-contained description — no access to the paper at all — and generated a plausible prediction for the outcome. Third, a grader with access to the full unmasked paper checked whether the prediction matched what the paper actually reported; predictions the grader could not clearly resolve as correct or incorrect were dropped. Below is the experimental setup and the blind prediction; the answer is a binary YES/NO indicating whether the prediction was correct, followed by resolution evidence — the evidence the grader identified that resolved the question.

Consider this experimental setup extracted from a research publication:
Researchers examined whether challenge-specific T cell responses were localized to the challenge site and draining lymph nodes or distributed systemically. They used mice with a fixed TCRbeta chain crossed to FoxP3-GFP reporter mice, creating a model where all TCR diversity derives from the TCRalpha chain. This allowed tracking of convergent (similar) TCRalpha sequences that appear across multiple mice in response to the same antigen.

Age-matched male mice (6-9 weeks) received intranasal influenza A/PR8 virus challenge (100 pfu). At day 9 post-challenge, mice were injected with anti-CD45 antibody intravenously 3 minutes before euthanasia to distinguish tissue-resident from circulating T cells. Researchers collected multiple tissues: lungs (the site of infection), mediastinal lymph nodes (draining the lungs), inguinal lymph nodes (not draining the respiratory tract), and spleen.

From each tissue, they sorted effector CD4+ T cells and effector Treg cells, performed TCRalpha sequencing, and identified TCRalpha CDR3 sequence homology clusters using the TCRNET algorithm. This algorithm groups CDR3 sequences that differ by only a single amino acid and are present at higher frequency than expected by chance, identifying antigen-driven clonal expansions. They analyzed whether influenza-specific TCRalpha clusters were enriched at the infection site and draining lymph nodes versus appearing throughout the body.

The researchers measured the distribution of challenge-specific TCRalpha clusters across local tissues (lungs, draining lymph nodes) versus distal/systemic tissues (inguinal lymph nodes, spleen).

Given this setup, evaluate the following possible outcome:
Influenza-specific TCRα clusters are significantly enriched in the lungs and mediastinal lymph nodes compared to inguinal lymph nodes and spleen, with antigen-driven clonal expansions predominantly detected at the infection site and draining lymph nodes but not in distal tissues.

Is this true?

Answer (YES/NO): YES